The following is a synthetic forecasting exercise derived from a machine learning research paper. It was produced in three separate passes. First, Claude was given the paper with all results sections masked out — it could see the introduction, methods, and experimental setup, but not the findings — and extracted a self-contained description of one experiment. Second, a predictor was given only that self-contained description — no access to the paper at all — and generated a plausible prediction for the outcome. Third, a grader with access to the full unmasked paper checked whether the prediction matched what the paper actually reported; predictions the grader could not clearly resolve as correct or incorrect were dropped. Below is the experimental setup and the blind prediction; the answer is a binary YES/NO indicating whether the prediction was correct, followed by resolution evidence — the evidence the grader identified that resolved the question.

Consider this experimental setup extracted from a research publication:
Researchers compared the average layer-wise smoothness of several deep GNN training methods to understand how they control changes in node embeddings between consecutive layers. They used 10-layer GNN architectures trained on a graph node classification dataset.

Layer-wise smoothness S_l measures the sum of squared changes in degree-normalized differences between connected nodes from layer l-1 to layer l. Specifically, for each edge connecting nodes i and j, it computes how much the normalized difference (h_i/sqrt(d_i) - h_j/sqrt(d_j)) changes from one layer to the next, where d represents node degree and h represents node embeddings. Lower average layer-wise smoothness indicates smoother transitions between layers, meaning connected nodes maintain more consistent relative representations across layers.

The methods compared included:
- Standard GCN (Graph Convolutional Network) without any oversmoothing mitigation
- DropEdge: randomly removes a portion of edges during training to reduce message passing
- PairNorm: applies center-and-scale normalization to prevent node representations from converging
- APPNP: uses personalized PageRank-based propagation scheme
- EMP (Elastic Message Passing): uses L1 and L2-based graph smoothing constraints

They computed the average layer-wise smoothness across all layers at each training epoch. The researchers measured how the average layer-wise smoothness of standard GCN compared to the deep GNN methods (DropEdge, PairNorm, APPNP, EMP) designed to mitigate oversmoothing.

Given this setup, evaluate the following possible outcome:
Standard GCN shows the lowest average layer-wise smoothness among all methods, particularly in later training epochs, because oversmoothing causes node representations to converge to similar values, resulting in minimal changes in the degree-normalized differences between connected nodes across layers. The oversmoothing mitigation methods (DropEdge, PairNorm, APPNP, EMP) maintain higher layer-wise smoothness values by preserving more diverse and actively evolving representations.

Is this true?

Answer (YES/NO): NO